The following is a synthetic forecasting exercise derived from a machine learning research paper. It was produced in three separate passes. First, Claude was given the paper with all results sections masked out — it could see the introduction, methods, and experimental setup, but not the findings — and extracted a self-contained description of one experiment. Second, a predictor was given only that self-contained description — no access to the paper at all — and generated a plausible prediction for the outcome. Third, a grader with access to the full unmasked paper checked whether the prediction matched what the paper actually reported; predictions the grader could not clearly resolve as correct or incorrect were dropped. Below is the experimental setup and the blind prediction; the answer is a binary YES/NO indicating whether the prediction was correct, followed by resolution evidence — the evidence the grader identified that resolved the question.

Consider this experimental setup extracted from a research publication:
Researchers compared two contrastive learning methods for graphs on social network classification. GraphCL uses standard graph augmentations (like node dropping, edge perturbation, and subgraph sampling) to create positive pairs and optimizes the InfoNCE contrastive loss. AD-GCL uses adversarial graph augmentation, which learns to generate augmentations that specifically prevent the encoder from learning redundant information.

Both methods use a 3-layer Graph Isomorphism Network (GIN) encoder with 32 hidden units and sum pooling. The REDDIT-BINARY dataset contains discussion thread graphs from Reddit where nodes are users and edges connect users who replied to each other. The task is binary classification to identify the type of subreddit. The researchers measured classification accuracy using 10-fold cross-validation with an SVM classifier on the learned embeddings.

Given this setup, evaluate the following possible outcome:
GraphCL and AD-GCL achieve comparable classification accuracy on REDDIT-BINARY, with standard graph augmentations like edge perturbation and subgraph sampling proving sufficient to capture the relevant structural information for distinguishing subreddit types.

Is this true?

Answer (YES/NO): NO